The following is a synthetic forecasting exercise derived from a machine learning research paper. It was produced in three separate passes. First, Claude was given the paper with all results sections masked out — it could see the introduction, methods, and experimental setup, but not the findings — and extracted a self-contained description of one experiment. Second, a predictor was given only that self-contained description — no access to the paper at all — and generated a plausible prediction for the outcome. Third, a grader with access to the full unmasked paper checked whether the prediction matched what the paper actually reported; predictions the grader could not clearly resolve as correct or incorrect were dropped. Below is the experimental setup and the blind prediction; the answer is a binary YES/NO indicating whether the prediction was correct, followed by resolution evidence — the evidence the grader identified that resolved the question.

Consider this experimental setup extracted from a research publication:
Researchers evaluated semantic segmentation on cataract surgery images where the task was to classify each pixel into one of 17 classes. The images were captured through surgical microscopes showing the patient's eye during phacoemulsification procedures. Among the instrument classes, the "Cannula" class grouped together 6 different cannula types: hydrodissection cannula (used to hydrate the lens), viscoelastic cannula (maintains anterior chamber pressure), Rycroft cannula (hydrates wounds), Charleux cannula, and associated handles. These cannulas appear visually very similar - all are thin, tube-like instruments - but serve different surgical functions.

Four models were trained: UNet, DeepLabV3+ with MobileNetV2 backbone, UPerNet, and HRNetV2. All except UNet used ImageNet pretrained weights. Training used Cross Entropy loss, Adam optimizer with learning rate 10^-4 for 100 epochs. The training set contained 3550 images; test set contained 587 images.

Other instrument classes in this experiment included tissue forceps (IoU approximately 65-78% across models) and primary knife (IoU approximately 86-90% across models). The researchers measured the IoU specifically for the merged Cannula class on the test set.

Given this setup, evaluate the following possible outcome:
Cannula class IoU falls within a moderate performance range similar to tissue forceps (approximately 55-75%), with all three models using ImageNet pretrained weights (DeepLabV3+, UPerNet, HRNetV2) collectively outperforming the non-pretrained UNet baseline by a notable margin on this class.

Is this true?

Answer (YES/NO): NO